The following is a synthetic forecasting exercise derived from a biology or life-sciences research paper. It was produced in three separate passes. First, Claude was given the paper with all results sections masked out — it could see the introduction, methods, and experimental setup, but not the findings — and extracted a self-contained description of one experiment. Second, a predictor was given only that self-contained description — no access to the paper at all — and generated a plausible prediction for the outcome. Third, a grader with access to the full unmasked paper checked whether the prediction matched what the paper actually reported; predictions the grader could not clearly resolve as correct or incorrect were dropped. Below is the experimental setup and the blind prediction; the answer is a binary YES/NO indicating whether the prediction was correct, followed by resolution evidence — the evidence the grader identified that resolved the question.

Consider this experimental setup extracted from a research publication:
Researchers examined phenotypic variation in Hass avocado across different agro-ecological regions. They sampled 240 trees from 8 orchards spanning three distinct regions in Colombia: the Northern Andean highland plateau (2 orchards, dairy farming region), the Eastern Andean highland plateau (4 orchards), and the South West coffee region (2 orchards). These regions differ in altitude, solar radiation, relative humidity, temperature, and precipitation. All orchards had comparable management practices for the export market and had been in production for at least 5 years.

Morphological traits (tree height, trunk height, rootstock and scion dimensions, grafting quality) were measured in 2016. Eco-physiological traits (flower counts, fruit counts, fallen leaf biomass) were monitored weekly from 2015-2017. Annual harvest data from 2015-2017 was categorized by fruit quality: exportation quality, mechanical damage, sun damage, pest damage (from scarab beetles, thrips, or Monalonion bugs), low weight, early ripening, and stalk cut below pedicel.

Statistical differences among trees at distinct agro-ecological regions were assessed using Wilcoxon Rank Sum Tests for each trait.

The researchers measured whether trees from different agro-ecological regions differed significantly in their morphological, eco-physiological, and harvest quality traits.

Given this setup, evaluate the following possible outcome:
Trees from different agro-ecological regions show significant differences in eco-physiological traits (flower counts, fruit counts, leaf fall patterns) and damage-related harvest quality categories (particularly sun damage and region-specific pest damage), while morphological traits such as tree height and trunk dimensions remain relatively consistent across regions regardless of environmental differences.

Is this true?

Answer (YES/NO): NO